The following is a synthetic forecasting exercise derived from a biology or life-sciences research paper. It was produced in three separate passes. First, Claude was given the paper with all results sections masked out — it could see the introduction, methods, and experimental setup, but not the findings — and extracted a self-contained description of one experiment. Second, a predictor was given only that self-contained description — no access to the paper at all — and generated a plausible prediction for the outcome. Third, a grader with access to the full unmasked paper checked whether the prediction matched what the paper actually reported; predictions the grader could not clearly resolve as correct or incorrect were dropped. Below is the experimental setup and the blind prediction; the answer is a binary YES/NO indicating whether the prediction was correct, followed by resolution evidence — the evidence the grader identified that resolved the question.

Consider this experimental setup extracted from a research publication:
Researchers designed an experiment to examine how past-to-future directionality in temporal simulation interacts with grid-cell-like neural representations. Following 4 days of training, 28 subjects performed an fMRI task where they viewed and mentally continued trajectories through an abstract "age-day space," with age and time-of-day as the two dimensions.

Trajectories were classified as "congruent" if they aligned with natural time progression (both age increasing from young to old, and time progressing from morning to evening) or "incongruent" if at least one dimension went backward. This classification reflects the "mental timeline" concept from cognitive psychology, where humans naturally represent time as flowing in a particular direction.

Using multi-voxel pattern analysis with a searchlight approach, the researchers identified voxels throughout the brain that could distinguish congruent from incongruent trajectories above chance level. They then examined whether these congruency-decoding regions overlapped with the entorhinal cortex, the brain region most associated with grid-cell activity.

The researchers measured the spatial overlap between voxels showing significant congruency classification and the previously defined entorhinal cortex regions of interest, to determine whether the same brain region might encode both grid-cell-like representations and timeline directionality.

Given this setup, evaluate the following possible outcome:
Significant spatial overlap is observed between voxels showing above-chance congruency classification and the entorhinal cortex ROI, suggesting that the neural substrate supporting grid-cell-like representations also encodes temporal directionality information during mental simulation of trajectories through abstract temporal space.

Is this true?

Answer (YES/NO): YES